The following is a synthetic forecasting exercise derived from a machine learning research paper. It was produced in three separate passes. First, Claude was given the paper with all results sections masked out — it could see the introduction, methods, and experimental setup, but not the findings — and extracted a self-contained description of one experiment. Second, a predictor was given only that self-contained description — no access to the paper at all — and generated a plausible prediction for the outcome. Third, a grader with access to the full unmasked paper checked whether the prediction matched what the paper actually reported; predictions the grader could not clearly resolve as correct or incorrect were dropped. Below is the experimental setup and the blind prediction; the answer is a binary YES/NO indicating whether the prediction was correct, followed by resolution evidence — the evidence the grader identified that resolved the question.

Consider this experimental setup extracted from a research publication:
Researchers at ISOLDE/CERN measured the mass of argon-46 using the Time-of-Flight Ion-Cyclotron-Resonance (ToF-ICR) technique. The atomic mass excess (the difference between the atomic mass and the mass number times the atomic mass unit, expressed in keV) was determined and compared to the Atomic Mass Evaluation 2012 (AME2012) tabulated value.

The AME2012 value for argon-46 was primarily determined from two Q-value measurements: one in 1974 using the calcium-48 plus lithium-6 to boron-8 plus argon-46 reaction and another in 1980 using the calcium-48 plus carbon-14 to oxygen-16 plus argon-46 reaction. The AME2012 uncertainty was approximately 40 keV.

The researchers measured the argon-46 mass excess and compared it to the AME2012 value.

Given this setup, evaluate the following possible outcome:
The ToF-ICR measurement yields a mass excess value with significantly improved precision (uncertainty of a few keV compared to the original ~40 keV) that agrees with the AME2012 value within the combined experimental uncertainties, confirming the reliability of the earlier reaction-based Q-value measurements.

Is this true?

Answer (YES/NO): NO